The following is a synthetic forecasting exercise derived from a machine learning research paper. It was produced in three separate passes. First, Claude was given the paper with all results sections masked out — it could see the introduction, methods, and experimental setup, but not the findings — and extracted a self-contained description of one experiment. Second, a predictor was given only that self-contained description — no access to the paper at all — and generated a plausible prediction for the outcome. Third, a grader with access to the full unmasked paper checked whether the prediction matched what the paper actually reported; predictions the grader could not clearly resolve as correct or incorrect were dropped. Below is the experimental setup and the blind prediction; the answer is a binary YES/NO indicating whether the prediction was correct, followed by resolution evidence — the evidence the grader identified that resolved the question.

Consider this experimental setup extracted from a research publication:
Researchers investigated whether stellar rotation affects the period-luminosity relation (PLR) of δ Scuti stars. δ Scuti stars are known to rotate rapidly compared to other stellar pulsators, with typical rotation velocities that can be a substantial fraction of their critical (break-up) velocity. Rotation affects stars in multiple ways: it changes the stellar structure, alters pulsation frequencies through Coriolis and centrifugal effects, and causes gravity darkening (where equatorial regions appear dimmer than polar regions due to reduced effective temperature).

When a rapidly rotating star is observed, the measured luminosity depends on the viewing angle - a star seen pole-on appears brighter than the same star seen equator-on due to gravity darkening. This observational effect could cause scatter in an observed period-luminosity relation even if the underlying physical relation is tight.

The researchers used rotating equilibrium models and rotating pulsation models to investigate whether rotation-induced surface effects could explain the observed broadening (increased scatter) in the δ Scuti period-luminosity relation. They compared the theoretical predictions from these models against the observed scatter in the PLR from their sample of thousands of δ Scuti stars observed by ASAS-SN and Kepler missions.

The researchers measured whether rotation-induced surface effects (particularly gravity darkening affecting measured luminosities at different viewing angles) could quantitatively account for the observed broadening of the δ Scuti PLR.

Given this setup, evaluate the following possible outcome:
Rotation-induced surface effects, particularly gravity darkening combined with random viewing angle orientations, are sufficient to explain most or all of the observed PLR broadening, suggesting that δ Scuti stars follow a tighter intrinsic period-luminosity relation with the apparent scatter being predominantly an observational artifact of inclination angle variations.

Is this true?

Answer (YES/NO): YES